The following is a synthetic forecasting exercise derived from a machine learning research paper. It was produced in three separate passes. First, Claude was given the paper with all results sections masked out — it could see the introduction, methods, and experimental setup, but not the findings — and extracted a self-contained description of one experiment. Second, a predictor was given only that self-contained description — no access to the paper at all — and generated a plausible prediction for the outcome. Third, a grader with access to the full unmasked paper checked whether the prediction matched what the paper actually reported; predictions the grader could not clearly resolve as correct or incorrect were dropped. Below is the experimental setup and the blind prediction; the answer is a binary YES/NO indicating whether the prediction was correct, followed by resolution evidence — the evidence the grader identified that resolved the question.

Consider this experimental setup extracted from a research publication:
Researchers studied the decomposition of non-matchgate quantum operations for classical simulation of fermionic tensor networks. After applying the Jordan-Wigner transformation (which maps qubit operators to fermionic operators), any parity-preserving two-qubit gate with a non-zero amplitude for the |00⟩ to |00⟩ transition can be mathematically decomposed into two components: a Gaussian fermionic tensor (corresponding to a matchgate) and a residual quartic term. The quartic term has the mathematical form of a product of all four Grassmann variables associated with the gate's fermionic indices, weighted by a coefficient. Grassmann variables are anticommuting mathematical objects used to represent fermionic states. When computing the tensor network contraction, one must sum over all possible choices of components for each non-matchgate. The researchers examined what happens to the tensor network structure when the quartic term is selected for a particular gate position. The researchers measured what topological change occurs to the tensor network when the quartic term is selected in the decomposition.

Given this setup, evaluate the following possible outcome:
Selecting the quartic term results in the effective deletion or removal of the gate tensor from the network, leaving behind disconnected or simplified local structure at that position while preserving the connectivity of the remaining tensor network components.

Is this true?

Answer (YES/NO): YES